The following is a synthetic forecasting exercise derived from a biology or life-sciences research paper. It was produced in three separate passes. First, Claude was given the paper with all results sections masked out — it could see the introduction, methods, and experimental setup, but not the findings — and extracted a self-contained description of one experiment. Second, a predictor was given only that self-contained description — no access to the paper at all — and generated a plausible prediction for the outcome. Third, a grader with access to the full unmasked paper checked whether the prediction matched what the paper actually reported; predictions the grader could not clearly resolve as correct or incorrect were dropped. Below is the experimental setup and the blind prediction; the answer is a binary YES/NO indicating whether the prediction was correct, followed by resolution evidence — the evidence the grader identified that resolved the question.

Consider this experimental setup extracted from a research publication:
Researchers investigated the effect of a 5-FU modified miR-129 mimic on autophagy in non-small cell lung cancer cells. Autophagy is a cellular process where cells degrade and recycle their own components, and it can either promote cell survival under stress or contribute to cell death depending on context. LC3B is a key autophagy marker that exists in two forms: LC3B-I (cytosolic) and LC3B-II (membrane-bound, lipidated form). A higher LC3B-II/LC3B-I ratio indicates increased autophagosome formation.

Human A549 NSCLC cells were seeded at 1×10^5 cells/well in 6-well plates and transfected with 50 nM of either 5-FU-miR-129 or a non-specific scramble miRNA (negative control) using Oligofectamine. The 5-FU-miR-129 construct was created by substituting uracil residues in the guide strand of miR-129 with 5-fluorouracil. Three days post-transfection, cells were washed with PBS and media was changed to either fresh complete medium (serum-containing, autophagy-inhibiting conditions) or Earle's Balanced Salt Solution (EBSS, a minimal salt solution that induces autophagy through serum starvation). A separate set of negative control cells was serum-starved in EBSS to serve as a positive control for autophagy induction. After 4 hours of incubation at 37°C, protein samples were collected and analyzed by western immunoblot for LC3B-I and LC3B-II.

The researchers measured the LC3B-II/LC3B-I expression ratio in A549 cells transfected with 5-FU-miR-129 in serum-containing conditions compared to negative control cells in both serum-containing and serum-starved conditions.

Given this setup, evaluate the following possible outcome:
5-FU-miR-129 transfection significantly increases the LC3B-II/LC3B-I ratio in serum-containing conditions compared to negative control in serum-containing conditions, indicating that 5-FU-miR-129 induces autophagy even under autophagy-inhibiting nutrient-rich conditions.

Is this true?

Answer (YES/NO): NO